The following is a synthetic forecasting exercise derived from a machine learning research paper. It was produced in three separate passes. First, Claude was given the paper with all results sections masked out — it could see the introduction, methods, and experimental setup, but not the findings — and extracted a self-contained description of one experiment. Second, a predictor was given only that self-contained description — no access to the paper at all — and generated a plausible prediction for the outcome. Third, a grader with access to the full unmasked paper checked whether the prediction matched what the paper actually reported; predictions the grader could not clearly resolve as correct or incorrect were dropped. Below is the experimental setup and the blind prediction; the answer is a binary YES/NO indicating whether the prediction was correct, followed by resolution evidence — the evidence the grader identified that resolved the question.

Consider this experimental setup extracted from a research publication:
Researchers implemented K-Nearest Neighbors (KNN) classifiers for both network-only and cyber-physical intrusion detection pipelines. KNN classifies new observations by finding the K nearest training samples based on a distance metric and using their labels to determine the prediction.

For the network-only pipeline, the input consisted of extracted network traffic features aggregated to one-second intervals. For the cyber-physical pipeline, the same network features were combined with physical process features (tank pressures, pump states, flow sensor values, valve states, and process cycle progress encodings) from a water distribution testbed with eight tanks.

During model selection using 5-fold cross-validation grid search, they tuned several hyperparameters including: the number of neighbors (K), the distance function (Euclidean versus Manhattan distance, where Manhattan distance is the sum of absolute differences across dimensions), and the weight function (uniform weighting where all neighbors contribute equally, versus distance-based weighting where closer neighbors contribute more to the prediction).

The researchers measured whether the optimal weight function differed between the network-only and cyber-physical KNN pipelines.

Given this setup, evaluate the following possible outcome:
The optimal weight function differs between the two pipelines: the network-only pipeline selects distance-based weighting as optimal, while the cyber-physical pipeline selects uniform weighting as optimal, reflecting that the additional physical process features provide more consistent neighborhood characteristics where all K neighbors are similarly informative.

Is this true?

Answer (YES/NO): NO